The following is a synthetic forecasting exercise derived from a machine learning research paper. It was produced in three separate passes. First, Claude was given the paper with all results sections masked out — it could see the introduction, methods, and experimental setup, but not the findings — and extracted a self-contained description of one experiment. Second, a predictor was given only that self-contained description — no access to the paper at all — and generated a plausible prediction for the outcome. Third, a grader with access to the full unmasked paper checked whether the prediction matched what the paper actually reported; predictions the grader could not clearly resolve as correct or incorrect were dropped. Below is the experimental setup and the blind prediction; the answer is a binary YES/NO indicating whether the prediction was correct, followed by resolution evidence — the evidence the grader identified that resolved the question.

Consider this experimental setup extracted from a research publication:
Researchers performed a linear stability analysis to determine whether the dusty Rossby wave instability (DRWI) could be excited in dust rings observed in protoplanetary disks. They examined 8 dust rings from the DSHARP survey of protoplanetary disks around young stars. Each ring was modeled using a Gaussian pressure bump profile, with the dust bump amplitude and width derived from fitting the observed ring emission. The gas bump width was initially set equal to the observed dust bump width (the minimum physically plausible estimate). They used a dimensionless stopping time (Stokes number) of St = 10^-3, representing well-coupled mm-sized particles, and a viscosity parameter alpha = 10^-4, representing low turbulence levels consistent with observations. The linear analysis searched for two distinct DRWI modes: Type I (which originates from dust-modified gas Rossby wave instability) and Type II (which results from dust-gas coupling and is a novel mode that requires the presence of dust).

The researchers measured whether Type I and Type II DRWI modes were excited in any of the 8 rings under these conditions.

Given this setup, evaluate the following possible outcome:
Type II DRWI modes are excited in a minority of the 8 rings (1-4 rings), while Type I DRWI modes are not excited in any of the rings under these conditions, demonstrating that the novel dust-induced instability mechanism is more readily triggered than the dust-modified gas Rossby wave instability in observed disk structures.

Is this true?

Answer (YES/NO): NO